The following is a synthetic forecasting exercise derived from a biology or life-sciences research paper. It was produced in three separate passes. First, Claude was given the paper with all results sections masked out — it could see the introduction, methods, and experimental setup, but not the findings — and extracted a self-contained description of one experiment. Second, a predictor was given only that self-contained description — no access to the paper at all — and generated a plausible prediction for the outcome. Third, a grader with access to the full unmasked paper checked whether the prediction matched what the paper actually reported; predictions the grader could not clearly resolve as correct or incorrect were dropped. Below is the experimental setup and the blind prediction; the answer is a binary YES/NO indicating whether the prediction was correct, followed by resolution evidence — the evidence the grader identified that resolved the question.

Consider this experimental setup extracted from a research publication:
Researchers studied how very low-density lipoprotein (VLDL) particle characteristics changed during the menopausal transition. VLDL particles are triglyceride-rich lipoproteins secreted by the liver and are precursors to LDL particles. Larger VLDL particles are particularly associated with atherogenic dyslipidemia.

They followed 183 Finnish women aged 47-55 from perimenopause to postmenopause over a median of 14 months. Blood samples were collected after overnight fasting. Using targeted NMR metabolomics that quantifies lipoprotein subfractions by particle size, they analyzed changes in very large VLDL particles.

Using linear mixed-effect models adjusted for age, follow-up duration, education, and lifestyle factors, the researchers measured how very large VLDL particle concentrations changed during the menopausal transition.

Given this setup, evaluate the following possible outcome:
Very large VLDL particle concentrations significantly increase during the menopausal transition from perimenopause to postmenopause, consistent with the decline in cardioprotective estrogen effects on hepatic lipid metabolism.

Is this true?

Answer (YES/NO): YES